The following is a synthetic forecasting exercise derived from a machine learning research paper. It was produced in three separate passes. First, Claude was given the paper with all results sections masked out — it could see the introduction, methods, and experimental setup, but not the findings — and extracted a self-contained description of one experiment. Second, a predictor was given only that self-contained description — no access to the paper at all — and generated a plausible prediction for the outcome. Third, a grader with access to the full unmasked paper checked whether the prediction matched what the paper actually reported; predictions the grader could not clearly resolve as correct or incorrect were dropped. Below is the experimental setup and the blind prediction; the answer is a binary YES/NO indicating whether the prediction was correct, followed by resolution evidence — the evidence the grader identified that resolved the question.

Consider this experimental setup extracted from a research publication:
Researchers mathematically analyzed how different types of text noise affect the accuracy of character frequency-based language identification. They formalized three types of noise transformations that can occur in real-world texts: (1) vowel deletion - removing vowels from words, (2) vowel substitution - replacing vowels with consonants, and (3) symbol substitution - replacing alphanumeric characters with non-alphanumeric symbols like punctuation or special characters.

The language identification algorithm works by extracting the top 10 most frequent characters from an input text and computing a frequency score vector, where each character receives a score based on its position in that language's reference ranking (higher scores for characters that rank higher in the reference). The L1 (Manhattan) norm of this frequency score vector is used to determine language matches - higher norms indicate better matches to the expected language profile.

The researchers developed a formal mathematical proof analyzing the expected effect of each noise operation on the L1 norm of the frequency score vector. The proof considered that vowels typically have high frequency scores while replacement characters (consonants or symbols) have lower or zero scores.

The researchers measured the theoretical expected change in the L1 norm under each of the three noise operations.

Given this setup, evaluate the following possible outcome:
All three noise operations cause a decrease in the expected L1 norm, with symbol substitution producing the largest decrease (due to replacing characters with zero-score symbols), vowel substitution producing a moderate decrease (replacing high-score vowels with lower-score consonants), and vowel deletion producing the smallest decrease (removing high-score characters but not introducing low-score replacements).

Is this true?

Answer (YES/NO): NO